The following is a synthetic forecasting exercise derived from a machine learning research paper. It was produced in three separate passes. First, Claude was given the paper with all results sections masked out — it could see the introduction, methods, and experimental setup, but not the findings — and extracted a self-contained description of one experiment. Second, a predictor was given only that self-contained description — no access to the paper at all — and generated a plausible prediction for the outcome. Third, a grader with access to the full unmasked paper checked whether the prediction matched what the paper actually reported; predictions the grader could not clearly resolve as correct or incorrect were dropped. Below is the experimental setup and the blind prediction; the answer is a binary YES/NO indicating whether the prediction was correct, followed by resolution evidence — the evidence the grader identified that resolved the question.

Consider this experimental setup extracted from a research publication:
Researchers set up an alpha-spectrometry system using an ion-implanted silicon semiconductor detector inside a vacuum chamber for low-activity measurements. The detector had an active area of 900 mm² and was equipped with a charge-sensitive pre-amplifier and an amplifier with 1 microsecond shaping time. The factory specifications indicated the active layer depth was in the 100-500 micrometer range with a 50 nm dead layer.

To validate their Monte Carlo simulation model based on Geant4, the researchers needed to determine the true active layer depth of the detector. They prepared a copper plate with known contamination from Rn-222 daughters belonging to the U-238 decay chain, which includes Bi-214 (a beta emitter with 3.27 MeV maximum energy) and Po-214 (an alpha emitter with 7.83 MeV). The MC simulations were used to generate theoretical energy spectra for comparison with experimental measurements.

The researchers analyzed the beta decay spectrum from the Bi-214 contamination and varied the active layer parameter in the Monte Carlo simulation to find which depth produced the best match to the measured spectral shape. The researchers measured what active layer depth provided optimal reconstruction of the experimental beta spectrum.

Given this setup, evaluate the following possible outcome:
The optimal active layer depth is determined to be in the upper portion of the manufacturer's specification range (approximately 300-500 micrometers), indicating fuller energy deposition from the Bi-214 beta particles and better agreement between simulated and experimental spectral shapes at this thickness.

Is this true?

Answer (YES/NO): YES